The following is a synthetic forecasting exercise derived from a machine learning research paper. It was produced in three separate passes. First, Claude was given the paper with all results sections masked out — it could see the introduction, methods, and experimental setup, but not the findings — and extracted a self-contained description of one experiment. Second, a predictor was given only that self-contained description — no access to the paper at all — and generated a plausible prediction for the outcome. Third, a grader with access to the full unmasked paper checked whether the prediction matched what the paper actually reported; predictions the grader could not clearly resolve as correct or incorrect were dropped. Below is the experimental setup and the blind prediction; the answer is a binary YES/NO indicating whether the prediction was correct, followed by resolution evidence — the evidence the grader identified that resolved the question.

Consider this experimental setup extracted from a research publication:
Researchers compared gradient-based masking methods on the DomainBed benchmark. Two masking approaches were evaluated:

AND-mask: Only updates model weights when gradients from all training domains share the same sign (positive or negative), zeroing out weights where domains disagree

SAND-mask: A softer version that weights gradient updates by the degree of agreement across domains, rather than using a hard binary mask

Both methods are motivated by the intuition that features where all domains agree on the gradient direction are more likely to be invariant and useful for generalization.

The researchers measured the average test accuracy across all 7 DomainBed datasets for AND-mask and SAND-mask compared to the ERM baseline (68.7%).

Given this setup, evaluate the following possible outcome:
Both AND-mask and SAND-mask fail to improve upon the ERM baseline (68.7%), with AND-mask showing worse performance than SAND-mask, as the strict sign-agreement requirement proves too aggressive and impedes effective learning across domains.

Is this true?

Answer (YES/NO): NO